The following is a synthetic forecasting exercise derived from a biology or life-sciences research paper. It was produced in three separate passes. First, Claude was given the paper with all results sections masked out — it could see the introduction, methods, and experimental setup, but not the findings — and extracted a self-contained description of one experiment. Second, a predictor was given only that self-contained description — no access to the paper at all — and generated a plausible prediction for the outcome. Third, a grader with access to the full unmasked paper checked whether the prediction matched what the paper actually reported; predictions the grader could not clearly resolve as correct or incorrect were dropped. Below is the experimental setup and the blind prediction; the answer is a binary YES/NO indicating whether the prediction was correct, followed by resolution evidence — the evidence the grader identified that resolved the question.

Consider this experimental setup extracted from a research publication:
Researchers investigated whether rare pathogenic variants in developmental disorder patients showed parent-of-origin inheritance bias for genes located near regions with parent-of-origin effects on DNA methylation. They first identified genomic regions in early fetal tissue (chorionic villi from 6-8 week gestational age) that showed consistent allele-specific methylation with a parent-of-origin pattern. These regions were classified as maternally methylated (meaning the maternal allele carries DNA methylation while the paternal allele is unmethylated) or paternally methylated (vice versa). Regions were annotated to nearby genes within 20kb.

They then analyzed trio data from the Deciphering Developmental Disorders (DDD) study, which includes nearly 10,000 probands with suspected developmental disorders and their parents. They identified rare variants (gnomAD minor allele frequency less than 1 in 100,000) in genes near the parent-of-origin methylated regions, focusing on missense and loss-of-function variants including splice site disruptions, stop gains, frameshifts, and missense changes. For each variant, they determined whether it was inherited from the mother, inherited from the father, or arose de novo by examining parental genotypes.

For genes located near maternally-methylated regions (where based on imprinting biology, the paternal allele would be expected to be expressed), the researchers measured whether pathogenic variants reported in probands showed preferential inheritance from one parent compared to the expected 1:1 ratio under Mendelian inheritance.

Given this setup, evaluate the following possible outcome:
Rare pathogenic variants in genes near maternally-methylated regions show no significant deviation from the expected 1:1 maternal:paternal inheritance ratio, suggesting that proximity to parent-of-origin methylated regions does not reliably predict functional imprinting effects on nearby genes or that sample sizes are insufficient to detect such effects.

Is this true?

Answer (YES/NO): NO